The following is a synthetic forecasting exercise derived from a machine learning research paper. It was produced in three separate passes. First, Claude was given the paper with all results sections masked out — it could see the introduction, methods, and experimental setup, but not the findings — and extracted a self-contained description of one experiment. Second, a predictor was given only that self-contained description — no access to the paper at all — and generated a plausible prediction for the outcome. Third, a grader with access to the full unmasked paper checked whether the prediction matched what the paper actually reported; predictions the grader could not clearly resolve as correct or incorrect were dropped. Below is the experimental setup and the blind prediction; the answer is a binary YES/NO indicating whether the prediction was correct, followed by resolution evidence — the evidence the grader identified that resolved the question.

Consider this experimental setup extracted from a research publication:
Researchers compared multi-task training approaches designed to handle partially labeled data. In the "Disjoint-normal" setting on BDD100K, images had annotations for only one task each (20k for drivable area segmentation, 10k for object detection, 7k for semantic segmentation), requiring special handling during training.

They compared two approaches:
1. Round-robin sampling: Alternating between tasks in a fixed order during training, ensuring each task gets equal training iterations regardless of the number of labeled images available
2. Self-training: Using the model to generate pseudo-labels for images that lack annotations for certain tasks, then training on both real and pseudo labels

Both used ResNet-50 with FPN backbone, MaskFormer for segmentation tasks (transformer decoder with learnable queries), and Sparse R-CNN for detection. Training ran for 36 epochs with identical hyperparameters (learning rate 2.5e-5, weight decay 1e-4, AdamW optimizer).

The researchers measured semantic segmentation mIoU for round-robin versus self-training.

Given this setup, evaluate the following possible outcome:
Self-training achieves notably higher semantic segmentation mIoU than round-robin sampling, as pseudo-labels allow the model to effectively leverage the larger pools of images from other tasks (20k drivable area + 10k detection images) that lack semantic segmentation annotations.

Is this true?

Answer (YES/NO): NO